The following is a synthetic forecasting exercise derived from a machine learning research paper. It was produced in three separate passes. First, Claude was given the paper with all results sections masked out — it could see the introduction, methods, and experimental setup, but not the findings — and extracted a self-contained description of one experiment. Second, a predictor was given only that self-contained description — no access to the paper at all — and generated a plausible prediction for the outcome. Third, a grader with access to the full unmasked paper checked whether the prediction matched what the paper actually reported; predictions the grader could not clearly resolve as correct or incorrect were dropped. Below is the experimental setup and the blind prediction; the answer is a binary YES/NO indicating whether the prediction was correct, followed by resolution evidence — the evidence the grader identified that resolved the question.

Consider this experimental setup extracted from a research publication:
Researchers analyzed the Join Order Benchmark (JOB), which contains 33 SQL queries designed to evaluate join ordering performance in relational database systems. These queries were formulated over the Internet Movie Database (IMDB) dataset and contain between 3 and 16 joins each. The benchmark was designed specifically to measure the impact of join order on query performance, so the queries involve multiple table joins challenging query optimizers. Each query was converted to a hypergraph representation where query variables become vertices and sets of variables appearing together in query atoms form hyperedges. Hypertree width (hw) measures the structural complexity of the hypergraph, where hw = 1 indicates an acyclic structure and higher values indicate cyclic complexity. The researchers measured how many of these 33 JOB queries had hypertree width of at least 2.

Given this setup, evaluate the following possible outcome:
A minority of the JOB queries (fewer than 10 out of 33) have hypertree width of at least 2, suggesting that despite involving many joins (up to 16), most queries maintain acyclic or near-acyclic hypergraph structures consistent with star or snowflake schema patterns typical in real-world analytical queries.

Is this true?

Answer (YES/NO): YES